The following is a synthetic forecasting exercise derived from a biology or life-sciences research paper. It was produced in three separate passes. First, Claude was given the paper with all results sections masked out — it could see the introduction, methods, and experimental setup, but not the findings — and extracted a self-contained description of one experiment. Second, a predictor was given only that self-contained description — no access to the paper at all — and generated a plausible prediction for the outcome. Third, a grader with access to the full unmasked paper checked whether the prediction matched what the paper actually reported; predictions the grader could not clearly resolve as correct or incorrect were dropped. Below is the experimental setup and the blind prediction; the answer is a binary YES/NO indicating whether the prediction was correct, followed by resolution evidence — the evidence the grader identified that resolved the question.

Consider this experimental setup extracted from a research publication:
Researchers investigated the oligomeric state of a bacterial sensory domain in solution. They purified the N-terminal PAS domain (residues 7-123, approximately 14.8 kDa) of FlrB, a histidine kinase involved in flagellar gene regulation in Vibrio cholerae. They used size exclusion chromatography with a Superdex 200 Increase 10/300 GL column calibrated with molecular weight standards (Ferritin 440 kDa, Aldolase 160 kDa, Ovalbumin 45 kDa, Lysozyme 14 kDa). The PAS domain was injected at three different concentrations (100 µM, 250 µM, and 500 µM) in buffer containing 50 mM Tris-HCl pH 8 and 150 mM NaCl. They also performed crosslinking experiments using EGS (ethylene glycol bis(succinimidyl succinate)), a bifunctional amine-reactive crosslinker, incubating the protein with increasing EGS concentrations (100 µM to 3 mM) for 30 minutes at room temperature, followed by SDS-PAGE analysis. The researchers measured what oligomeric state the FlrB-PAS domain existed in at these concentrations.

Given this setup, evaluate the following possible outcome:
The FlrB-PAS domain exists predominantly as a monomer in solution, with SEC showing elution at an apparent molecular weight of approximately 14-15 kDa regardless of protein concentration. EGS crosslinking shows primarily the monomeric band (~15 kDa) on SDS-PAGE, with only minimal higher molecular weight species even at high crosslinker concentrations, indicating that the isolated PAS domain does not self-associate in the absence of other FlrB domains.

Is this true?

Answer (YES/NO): NO